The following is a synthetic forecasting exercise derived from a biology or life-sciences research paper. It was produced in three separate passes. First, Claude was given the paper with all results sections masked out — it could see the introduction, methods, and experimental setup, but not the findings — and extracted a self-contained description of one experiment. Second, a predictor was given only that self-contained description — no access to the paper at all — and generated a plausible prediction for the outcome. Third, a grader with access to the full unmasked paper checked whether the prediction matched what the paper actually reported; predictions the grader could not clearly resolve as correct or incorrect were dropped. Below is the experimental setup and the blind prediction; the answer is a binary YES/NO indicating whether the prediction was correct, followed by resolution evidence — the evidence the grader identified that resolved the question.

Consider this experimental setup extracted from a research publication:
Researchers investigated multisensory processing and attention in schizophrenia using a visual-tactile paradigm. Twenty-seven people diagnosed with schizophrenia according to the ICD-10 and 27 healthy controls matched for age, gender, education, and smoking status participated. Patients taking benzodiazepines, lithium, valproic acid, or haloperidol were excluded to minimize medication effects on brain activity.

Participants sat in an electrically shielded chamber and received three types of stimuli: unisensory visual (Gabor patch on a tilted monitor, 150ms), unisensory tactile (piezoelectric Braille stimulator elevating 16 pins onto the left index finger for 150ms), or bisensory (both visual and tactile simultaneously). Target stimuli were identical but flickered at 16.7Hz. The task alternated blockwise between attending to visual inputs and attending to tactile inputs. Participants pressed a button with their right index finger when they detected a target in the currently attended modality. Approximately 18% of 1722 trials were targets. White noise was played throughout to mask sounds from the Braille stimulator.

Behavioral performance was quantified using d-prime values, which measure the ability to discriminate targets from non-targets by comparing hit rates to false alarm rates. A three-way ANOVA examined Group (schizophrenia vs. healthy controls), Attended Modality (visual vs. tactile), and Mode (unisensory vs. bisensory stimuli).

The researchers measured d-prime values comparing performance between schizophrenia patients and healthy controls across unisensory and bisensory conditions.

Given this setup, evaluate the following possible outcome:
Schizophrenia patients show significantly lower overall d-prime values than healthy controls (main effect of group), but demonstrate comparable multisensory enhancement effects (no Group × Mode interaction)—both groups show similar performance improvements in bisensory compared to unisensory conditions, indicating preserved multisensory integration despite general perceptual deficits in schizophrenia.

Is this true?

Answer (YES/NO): NO